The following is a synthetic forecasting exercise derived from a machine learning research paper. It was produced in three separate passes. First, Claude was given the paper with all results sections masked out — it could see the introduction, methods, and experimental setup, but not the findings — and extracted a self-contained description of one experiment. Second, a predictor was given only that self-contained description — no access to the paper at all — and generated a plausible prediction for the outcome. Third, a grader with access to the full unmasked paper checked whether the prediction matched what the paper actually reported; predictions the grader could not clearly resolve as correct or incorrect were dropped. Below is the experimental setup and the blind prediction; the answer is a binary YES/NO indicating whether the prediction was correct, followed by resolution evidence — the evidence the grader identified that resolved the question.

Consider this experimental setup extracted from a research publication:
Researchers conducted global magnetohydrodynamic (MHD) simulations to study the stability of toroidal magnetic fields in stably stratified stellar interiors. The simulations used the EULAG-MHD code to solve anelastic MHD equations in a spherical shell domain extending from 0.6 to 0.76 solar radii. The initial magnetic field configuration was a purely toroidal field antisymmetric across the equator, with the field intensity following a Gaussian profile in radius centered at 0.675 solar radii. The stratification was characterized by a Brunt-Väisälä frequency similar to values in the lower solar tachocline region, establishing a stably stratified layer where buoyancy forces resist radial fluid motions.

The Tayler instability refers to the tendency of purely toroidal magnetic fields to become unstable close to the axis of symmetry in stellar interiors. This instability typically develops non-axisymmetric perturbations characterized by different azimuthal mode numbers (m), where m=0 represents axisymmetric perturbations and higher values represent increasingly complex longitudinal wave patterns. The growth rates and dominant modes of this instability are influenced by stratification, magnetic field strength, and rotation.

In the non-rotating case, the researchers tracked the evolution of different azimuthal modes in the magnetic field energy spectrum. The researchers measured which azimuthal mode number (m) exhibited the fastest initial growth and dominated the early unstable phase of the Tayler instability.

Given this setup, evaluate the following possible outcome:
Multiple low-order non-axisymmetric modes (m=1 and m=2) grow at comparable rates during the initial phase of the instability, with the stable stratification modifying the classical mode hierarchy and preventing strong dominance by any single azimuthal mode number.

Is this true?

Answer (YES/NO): NO